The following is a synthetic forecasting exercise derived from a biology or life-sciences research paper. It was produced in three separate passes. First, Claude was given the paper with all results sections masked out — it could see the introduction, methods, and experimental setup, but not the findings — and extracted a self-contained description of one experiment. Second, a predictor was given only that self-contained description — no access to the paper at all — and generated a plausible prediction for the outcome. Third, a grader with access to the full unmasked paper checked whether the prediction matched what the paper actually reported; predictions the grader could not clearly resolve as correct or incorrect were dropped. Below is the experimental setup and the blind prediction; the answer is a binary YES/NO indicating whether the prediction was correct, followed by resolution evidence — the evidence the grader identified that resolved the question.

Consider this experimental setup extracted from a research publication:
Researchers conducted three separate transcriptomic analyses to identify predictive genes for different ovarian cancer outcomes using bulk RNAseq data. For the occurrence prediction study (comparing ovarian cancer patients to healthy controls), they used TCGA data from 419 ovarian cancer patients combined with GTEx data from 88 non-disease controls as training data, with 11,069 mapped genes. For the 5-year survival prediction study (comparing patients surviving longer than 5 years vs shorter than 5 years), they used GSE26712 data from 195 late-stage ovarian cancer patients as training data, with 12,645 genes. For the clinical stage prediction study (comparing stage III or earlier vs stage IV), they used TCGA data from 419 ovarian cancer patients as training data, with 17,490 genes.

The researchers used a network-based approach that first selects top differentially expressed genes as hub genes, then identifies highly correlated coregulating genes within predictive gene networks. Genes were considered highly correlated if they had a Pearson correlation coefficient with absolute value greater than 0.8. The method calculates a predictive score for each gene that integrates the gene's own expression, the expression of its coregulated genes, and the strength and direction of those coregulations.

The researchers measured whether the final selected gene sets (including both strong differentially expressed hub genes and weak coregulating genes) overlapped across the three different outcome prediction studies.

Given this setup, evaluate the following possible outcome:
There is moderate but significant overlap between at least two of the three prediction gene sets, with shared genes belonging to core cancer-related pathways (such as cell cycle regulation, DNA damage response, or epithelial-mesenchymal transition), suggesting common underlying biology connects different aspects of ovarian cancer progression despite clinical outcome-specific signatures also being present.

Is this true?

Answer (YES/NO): NO